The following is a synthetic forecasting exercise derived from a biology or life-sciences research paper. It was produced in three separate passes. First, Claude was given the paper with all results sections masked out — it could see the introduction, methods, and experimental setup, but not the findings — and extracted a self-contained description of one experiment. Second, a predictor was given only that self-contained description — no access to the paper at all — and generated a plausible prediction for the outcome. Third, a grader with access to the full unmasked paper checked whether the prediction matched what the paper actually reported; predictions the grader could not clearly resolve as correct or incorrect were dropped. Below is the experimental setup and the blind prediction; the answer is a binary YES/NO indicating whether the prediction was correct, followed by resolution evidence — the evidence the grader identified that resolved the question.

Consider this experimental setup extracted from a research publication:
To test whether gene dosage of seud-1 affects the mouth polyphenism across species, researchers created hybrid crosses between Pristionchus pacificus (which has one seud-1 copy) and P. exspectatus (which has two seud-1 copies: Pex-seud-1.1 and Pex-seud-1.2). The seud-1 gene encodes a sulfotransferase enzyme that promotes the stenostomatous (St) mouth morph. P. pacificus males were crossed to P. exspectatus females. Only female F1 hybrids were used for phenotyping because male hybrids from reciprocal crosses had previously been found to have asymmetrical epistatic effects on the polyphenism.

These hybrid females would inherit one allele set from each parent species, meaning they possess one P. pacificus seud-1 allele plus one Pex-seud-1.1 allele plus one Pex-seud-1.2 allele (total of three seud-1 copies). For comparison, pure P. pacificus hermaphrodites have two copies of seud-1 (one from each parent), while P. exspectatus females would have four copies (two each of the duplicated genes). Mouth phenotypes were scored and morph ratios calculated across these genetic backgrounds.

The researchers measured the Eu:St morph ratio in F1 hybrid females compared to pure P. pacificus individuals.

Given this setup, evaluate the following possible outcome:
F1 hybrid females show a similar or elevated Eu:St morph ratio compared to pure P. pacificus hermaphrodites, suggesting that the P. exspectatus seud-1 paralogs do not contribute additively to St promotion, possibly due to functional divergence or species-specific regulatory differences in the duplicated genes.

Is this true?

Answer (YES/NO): NO